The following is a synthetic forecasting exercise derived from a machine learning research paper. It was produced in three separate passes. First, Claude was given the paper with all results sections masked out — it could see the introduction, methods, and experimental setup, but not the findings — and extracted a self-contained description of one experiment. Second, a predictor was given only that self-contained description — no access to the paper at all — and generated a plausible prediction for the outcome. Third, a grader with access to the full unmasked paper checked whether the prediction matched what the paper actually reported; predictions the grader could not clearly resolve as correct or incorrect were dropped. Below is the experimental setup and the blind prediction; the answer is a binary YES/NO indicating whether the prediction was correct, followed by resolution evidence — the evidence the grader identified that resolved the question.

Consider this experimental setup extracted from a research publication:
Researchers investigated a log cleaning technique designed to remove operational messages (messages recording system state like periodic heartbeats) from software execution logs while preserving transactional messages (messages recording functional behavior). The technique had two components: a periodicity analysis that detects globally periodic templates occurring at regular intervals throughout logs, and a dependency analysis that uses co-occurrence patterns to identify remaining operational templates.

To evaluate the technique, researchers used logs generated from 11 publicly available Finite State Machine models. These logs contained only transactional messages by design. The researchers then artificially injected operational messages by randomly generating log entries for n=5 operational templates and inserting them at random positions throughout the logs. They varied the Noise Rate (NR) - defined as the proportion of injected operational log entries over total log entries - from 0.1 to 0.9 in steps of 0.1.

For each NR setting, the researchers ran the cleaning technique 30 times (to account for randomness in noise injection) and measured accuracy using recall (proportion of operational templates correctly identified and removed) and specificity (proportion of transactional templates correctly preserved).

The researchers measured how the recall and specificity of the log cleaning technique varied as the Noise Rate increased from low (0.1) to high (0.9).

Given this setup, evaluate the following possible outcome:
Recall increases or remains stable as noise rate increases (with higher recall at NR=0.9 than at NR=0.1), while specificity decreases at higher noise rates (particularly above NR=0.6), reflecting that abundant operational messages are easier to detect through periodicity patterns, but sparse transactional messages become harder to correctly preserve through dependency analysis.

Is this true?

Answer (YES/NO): NO